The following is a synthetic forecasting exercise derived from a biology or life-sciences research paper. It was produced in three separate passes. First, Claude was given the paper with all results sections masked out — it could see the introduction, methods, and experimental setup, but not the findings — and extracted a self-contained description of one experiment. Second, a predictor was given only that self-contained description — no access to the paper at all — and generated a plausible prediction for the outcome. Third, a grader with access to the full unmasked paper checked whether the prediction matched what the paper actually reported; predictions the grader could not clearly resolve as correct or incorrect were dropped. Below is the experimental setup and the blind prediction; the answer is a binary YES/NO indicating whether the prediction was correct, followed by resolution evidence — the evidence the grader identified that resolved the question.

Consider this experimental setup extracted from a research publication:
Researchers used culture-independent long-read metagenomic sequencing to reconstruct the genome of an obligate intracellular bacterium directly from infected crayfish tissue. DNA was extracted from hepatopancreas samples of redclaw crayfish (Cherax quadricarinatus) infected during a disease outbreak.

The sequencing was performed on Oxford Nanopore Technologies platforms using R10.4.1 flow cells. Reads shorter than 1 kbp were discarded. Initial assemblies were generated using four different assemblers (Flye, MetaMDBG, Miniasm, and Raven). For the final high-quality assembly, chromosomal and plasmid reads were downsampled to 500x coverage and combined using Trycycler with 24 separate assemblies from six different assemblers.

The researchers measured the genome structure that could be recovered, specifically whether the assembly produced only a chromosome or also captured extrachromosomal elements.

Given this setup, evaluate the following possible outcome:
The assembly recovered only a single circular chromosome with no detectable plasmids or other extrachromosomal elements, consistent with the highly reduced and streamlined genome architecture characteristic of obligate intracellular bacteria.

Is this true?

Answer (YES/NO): NO